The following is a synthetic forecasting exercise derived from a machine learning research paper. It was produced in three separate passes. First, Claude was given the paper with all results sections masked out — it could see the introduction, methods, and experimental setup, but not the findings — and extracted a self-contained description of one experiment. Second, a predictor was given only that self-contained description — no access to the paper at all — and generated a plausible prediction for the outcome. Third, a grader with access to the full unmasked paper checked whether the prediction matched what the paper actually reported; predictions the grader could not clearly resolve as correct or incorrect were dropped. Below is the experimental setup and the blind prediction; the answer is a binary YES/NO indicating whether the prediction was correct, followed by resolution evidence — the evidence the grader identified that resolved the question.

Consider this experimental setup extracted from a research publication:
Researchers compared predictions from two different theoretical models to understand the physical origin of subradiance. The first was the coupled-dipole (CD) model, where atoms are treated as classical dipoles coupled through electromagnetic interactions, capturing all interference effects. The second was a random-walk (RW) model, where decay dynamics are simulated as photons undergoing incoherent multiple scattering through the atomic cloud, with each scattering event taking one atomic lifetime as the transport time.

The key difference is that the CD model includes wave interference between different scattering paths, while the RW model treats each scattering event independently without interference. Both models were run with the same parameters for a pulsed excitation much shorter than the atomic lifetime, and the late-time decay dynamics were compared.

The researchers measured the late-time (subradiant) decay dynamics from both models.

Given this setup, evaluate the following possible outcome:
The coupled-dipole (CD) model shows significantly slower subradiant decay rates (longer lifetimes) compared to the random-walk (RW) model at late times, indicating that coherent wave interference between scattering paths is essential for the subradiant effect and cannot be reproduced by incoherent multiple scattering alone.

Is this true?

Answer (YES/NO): NO